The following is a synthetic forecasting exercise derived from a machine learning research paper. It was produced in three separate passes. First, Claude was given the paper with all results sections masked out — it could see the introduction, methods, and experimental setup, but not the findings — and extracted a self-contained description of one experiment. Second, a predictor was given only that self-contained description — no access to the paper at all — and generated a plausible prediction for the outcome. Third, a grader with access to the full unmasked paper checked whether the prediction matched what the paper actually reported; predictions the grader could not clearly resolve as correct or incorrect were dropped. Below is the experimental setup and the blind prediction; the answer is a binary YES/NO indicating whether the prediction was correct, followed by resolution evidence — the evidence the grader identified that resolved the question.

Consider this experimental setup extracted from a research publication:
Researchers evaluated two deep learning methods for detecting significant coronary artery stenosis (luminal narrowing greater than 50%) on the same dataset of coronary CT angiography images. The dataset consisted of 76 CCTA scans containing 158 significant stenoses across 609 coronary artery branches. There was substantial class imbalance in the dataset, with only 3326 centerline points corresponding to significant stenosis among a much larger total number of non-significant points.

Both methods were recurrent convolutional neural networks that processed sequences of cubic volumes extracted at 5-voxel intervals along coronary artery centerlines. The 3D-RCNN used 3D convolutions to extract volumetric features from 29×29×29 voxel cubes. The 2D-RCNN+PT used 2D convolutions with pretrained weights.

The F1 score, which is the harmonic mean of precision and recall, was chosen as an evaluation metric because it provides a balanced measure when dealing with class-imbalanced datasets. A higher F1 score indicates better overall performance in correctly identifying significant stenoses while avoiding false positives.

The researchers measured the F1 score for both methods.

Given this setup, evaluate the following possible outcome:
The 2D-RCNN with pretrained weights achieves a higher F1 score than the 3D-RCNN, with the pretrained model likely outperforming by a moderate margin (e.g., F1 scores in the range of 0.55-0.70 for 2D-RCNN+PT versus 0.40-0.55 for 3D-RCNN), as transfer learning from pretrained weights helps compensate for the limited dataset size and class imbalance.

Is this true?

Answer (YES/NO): NO